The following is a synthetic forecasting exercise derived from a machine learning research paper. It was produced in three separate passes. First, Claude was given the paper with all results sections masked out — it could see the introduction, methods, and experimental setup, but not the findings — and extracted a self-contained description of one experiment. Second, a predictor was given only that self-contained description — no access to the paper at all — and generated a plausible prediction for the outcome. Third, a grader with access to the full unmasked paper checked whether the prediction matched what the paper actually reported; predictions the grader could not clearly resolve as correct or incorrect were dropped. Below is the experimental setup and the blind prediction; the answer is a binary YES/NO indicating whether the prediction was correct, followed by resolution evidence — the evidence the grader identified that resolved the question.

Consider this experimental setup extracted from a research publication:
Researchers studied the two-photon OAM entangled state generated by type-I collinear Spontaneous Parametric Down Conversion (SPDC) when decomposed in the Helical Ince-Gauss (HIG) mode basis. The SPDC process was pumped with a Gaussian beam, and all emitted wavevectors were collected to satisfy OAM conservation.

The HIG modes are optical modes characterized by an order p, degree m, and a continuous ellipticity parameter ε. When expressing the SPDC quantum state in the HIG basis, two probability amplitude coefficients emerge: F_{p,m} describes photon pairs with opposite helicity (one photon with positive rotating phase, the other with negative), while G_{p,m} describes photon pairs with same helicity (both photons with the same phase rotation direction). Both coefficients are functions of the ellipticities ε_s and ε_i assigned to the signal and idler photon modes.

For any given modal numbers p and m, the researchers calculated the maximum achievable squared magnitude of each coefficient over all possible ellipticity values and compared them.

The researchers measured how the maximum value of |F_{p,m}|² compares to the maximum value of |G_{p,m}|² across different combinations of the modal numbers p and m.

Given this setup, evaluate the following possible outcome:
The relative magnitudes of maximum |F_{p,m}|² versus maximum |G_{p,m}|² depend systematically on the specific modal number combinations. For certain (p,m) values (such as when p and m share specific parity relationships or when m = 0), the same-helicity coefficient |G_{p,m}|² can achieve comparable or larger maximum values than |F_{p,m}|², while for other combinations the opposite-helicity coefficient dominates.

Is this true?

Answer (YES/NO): NO